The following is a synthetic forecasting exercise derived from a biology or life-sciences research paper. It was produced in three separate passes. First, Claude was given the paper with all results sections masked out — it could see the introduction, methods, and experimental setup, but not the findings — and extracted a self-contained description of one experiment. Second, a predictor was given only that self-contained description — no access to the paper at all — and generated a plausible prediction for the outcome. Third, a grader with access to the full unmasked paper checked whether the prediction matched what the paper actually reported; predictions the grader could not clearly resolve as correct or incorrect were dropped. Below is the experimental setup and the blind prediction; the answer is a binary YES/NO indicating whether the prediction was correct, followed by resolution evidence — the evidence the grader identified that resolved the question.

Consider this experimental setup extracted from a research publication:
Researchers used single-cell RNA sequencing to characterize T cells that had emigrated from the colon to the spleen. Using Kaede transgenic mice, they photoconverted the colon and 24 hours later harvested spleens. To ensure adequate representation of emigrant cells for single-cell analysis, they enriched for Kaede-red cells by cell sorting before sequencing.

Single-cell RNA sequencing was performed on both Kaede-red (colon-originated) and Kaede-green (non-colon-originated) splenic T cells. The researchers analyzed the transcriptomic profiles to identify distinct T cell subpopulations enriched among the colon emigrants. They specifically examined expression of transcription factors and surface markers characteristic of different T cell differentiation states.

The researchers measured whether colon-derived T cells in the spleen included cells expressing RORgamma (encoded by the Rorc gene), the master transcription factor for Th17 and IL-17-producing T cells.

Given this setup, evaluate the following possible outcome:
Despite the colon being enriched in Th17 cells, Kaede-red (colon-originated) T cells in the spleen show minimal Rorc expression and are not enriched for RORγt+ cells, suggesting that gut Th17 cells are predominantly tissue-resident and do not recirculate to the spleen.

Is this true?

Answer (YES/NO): NO